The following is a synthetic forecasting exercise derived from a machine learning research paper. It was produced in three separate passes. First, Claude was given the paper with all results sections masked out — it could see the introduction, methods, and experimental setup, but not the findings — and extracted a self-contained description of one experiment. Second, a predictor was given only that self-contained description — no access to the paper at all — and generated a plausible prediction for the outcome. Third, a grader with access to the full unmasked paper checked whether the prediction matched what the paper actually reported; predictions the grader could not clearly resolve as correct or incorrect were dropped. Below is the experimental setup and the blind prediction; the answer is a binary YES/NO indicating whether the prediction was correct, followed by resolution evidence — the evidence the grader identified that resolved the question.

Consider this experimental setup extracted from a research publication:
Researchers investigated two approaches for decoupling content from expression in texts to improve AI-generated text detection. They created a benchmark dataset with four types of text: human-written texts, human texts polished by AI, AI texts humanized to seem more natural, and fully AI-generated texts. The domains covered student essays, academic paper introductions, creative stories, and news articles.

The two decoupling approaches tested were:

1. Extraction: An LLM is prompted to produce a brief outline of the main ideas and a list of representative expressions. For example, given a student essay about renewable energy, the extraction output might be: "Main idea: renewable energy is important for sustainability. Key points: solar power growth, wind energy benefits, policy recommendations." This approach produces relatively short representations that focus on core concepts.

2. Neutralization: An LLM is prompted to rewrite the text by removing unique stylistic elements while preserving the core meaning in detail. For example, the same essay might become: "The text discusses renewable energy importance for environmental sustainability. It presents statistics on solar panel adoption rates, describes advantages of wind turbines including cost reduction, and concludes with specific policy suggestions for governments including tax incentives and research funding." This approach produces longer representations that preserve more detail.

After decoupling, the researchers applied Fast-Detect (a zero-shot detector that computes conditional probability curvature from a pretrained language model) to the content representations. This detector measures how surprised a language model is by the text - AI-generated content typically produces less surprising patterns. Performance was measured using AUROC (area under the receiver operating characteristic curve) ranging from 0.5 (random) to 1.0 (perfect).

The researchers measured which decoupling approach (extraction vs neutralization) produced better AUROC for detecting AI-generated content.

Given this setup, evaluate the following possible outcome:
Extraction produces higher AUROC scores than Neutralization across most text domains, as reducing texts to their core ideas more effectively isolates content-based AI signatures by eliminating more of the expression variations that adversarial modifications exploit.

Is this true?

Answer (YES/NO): NO